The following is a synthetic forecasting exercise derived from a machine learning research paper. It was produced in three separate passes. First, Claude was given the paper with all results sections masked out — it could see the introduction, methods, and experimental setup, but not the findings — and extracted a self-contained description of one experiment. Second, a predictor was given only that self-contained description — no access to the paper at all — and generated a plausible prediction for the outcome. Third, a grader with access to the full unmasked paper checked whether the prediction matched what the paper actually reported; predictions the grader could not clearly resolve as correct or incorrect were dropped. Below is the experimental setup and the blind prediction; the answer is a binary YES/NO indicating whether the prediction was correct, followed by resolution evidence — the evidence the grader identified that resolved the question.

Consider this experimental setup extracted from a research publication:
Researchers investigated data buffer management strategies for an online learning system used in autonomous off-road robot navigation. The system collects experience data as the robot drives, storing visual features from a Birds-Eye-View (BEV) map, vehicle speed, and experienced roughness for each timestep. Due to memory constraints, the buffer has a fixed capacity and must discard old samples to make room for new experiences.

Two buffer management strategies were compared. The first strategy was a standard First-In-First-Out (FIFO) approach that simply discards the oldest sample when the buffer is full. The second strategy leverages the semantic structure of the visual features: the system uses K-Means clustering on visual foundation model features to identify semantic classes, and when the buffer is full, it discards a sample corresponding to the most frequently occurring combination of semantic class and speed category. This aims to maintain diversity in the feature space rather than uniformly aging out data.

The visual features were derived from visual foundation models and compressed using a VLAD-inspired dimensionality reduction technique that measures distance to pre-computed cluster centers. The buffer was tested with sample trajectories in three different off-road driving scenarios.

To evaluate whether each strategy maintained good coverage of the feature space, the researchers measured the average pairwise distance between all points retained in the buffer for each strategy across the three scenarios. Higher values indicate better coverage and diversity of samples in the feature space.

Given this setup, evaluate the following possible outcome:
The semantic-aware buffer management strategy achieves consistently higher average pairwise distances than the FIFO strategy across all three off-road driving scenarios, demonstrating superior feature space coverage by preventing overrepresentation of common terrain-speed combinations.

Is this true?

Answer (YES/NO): YES